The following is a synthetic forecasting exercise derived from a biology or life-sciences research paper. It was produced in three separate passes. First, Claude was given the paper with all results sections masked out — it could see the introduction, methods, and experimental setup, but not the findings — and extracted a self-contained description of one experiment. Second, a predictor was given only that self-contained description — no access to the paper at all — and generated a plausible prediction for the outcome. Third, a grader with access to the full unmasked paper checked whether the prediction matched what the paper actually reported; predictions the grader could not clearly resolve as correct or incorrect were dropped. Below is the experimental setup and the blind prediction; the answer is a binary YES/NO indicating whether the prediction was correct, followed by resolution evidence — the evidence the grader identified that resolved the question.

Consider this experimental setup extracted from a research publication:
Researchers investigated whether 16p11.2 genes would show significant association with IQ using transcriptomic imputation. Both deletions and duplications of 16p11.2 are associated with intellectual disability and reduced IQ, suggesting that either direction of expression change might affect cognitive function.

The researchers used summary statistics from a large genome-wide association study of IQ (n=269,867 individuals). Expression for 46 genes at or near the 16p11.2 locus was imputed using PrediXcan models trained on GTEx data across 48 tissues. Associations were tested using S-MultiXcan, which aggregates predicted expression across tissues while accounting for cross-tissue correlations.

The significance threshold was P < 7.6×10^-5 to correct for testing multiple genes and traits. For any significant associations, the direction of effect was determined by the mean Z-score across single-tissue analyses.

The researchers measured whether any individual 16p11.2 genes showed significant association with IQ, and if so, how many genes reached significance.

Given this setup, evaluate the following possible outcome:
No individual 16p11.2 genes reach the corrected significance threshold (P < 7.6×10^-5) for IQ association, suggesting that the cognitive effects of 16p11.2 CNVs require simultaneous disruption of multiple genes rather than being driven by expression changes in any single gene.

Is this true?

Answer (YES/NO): NO